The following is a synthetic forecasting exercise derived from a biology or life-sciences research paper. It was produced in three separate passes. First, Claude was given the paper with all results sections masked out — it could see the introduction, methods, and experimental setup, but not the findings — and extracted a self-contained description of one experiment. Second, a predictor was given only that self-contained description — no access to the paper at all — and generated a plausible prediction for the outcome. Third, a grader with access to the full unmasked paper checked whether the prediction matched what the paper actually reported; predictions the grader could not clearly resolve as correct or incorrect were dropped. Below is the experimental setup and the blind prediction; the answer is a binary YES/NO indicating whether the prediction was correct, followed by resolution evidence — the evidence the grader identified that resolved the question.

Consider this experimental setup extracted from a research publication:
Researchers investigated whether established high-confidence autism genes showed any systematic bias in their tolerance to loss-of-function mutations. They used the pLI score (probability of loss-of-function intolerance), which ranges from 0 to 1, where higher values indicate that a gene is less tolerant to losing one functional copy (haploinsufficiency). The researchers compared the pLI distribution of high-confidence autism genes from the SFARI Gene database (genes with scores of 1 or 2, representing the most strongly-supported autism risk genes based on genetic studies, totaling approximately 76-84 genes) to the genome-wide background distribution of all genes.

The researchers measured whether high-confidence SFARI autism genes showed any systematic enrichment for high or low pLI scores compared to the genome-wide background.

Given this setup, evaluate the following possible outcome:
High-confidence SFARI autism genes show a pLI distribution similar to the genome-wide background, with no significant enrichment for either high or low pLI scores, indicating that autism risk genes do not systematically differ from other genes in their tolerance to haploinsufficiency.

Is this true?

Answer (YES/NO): NO